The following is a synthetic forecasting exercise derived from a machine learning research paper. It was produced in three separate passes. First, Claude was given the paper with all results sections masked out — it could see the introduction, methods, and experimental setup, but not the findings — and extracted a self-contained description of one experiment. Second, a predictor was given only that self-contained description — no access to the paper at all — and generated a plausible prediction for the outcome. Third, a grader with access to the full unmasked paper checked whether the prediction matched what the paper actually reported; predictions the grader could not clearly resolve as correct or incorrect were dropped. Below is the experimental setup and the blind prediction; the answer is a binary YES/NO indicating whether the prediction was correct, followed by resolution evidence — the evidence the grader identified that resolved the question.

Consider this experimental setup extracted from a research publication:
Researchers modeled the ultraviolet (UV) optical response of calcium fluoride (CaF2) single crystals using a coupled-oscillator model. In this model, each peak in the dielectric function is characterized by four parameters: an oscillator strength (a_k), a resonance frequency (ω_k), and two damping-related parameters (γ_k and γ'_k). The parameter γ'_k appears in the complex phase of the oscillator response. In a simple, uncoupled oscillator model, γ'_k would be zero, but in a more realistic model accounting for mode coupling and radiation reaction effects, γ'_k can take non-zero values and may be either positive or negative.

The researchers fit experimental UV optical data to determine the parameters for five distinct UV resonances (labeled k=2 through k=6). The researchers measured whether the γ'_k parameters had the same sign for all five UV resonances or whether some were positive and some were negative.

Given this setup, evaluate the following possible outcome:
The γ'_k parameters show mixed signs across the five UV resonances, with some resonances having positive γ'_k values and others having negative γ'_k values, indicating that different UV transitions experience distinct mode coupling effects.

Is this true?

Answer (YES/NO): YES